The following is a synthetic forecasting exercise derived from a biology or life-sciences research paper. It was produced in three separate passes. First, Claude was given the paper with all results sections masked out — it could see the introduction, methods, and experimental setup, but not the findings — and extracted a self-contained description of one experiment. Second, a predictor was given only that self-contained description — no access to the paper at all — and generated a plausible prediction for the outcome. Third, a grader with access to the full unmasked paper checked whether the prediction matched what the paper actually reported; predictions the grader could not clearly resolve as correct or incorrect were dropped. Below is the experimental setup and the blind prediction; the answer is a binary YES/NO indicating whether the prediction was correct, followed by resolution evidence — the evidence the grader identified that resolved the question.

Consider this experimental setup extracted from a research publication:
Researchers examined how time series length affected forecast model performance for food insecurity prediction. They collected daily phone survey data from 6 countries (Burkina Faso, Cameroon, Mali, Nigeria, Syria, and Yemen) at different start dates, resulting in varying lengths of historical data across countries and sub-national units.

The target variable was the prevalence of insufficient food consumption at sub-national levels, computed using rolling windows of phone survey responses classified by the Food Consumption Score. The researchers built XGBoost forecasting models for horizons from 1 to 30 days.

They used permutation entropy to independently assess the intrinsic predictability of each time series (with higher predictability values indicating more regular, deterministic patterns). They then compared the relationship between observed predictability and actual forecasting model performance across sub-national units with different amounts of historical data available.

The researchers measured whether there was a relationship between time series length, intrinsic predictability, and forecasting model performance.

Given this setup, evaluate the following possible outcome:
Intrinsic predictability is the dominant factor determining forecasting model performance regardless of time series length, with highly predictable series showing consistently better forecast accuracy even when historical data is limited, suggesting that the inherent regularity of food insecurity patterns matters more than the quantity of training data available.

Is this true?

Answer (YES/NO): NO